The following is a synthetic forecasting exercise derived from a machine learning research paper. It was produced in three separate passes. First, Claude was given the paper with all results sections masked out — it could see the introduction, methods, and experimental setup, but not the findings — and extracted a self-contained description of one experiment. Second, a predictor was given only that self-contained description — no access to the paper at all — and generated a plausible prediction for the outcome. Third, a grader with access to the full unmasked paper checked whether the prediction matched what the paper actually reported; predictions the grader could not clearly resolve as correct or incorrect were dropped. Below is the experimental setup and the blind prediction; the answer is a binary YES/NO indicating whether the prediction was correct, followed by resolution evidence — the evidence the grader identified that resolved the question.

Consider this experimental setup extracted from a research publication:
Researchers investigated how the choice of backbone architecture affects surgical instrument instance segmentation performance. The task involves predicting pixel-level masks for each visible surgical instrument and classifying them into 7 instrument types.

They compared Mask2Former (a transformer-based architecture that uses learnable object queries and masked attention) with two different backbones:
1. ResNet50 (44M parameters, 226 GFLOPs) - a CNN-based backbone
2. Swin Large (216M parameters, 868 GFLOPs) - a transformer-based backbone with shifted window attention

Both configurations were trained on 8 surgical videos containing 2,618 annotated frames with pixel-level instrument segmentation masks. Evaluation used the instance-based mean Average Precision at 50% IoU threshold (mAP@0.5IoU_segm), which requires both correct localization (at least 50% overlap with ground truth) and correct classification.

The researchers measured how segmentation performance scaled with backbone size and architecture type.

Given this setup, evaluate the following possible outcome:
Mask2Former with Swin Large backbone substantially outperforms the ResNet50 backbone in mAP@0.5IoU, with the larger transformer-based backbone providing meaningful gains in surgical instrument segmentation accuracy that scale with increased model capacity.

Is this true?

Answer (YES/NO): YES